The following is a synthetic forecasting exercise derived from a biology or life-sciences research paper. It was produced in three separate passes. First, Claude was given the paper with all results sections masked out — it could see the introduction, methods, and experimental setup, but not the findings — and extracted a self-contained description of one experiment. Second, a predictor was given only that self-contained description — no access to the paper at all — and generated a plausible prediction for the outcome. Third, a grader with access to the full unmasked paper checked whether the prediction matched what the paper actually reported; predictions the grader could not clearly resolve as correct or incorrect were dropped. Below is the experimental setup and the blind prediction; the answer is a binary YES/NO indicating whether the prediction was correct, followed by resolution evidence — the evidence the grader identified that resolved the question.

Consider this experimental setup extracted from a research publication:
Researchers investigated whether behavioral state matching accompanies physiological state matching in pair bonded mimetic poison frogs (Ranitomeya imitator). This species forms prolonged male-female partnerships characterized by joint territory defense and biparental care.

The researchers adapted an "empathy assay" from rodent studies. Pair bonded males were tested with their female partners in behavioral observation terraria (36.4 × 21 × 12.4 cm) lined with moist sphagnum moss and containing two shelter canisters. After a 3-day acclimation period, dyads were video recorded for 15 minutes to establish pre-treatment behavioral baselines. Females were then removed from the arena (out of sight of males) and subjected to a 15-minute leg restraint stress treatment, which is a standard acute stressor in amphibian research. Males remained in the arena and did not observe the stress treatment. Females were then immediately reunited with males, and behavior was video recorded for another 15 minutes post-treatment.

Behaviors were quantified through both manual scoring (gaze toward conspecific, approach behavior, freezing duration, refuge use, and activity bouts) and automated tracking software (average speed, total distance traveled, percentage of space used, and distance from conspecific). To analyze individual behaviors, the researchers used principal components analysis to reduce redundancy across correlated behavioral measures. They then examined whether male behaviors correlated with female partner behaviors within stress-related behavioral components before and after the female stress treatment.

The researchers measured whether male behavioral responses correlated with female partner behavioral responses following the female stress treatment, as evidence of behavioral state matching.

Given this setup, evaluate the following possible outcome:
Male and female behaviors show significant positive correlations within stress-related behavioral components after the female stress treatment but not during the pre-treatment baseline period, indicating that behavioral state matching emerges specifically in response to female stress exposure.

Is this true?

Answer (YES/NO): NO